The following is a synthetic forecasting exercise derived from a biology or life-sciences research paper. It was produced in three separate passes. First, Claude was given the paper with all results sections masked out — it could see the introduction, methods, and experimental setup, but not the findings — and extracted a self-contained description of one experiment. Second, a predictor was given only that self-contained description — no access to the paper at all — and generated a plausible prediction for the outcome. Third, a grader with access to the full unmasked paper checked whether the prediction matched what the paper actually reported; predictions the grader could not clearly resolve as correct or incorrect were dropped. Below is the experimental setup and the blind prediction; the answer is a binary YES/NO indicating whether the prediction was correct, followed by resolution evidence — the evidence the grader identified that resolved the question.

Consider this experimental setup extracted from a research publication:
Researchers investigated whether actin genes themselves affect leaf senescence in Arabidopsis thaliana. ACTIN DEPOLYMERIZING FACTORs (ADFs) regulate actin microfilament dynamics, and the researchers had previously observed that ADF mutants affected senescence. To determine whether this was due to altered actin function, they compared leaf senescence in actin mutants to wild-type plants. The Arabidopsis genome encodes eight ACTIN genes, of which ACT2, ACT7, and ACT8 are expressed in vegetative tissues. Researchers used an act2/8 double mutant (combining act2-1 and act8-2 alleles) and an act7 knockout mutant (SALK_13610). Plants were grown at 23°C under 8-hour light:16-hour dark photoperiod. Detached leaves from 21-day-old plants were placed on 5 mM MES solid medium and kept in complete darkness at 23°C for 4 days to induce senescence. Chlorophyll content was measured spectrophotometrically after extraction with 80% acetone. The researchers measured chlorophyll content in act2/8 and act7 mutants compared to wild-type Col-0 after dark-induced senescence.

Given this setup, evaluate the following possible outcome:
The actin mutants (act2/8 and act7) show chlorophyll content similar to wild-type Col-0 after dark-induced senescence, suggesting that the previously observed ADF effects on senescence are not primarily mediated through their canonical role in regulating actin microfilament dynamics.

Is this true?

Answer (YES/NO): YES